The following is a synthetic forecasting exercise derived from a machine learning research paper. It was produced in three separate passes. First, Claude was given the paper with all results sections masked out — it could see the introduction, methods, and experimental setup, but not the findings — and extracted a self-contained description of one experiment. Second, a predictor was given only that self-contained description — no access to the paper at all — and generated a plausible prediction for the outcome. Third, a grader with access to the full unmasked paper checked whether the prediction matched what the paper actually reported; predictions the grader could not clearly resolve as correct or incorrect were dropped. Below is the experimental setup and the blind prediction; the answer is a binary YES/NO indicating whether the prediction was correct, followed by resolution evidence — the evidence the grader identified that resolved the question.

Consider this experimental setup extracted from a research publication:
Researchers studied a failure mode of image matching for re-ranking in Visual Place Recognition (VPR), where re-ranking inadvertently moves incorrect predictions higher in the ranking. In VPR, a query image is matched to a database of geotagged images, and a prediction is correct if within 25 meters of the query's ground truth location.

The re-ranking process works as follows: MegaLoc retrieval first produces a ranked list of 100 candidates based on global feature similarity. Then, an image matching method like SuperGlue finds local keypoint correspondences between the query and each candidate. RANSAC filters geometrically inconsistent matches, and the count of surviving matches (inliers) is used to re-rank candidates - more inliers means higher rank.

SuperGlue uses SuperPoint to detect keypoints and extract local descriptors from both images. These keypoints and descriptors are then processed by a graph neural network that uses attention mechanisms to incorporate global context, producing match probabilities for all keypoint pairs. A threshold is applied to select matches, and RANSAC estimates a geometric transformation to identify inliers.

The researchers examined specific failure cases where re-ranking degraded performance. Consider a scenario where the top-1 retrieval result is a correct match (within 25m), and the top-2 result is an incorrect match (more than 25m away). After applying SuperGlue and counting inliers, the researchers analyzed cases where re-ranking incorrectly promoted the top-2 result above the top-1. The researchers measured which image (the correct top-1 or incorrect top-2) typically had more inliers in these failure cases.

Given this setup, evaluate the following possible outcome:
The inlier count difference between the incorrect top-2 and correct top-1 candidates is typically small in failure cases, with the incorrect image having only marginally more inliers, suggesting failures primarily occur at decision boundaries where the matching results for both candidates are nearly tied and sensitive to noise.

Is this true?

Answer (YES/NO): NO